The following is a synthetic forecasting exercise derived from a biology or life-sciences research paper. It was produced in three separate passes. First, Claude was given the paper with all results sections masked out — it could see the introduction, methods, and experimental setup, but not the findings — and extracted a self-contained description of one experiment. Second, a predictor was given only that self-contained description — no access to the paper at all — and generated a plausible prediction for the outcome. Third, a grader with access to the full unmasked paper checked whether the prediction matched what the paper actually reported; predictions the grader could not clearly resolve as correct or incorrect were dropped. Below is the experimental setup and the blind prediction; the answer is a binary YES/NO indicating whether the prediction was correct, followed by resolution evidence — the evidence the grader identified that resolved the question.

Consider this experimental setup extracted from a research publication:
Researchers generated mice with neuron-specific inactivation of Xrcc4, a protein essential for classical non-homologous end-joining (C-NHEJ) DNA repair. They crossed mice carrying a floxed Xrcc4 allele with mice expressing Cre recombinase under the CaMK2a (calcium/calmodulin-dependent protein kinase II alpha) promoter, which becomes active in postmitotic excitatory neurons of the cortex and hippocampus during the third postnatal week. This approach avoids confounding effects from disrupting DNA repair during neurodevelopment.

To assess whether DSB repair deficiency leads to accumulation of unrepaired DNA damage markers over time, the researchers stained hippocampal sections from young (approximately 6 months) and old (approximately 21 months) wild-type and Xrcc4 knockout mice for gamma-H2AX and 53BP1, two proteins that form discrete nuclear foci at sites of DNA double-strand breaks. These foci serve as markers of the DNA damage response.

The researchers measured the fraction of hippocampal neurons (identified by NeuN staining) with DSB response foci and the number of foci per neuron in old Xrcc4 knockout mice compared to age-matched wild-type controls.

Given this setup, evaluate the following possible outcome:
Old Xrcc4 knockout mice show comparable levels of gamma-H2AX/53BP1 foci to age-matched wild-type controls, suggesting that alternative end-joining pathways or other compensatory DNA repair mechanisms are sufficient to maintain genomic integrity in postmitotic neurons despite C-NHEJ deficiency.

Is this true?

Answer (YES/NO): NO